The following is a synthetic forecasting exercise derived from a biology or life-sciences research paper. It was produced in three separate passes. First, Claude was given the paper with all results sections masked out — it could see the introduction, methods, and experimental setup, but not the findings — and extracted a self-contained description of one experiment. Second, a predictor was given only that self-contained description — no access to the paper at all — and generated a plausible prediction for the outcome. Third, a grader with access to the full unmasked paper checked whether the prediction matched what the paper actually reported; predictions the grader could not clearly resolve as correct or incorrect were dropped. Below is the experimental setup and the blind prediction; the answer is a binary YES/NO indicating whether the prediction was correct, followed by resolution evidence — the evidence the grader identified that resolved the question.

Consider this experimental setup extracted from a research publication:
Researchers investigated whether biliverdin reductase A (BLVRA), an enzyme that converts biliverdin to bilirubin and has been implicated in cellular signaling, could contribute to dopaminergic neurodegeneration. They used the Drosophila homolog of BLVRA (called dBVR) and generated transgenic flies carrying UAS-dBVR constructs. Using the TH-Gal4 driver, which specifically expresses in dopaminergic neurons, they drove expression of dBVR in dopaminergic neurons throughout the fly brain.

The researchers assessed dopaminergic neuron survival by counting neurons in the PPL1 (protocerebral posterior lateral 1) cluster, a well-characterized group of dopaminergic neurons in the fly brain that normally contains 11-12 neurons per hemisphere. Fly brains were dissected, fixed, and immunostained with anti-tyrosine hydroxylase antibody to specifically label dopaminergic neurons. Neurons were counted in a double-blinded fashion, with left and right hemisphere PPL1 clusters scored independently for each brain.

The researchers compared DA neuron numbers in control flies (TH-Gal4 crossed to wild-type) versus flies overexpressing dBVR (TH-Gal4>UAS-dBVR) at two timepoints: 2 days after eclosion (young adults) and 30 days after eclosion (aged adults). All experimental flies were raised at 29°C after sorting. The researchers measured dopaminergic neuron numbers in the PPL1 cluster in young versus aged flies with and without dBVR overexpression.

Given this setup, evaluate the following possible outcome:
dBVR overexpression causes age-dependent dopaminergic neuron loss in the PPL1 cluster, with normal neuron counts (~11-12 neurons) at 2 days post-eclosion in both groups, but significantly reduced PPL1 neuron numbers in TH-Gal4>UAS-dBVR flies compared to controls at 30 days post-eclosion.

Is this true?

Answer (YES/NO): YES